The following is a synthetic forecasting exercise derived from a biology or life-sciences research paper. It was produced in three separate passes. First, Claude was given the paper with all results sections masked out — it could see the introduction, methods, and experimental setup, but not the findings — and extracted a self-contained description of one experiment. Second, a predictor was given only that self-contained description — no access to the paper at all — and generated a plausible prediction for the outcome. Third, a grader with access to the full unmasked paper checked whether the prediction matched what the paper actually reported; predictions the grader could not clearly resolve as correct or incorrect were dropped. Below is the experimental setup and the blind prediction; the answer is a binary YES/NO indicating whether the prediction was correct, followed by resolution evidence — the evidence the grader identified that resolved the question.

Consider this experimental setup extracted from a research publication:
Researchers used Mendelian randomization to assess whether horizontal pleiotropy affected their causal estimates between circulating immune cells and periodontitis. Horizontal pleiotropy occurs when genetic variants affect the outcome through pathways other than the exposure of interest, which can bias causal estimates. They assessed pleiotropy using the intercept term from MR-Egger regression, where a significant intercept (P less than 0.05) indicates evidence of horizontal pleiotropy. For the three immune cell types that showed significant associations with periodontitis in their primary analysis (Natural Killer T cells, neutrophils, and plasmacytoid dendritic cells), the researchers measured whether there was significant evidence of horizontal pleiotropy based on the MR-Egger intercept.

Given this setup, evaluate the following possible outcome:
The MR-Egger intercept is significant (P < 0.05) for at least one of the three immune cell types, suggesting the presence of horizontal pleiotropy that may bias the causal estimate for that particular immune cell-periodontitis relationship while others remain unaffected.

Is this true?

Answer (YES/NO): NO